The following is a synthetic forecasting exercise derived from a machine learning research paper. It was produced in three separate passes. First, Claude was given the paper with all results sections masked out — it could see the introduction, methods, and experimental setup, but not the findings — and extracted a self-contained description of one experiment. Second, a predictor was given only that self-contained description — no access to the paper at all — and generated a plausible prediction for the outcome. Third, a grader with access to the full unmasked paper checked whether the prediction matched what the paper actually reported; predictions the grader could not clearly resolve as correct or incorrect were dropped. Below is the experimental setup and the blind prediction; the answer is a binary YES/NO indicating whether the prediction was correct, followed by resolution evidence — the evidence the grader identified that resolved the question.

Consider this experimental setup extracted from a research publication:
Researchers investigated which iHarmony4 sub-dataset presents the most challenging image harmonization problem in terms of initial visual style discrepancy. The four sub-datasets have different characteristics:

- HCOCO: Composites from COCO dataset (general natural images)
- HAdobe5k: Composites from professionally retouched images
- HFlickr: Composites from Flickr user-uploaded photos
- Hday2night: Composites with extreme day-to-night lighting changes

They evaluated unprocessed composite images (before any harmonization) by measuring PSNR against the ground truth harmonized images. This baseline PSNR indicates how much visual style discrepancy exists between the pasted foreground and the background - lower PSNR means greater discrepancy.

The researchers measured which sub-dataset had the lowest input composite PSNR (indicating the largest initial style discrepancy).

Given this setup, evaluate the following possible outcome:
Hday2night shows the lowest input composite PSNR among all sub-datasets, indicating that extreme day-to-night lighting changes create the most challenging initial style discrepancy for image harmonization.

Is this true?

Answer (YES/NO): NO